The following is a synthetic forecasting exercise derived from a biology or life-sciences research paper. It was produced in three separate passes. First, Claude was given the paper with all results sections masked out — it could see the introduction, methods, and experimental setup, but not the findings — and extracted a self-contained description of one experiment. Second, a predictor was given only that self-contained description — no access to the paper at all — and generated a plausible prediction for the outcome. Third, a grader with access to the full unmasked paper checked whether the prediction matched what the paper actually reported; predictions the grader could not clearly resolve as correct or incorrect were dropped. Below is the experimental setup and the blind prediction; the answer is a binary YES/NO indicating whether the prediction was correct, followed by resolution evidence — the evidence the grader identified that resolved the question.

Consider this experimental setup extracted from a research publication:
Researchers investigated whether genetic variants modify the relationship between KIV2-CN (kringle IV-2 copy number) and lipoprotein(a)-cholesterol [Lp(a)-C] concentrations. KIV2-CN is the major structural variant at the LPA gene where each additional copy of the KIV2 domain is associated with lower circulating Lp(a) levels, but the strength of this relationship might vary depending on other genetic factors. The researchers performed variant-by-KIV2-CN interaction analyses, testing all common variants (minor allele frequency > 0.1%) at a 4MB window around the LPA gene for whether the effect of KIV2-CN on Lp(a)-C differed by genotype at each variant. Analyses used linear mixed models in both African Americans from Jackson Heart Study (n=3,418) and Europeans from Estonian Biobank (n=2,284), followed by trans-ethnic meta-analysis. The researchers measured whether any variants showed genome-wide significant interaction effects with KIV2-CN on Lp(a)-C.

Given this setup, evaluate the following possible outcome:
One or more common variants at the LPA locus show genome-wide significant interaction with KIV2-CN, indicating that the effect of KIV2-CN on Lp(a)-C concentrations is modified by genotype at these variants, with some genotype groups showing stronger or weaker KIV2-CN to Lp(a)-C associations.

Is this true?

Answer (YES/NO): YES